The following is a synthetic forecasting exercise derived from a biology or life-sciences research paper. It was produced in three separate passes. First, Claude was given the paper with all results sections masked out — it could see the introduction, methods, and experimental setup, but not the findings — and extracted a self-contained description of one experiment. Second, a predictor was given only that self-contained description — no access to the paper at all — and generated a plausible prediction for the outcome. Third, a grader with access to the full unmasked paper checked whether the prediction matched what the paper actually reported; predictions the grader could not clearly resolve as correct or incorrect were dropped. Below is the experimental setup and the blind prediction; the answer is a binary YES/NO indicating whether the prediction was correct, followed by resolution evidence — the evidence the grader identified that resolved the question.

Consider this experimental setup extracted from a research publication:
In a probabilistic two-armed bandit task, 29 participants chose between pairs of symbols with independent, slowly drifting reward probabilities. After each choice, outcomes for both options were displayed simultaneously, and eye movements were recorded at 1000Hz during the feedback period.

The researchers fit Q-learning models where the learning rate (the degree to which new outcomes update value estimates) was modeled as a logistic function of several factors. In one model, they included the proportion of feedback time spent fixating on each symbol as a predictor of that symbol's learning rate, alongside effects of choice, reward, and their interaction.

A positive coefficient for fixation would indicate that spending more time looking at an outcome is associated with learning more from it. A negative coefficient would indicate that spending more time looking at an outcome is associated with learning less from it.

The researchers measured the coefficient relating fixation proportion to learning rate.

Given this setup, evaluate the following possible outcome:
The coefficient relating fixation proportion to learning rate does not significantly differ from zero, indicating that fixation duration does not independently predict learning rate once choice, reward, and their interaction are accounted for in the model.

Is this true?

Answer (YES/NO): NO